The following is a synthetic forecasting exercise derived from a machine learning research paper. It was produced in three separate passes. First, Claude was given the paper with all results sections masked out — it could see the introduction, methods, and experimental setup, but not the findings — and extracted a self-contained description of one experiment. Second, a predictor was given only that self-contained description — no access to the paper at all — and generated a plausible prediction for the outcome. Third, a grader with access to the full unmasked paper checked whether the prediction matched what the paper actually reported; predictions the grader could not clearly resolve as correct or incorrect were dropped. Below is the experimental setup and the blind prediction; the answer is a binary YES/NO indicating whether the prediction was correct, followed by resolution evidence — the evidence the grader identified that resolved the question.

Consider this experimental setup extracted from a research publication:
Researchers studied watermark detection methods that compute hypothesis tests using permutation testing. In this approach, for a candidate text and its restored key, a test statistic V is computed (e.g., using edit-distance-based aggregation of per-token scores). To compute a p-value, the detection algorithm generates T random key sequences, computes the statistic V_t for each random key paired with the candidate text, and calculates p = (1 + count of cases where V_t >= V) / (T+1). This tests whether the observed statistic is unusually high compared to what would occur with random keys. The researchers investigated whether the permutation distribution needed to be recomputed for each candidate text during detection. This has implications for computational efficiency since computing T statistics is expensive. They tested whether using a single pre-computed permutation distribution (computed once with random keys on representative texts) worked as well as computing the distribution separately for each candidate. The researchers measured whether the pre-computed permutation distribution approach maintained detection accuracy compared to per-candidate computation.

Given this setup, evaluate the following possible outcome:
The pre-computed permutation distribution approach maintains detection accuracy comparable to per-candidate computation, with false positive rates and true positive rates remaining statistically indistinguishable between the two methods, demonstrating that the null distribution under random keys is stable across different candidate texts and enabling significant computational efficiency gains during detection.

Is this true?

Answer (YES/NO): NO